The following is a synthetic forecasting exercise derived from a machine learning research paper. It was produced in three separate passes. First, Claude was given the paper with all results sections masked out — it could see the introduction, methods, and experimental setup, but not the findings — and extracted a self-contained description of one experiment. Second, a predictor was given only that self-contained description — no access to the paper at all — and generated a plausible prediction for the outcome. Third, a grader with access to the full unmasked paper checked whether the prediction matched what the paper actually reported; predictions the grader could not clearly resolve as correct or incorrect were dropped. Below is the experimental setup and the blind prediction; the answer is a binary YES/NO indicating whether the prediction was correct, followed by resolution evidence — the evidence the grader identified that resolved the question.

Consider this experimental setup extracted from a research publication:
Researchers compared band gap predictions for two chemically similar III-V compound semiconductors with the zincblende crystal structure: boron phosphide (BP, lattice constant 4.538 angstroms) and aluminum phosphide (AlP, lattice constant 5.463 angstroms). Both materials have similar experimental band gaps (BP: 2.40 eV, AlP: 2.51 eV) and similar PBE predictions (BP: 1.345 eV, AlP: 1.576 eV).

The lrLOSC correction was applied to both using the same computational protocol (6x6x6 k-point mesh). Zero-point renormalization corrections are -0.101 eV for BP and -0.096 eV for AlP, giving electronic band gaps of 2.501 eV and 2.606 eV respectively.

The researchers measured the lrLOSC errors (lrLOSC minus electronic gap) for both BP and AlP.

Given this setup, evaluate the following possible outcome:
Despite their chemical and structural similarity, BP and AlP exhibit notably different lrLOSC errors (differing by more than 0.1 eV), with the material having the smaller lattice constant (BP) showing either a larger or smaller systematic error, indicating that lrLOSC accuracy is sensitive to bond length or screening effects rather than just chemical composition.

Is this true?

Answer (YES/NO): YES